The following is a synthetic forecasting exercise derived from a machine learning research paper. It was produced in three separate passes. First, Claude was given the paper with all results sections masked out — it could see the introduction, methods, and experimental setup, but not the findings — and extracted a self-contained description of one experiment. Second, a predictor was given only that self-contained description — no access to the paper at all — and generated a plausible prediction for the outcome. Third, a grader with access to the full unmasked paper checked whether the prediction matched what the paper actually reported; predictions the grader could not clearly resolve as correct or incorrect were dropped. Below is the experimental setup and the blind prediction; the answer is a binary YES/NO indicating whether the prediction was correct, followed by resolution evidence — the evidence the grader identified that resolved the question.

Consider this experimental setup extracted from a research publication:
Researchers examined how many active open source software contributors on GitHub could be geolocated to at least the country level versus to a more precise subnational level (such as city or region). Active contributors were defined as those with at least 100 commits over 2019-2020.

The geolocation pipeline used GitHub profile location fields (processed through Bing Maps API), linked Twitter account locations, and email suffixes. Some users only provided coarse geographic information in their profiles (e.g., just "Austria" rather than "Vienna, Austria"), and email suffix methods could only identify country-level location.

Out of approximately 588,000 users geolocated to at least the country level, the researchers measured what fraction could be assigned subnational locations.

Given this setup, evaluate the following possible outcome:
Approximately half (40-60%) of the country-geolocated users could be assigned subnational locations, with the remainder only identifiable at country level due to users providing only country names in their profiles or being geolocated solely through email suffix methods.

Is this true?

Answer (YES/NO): NO